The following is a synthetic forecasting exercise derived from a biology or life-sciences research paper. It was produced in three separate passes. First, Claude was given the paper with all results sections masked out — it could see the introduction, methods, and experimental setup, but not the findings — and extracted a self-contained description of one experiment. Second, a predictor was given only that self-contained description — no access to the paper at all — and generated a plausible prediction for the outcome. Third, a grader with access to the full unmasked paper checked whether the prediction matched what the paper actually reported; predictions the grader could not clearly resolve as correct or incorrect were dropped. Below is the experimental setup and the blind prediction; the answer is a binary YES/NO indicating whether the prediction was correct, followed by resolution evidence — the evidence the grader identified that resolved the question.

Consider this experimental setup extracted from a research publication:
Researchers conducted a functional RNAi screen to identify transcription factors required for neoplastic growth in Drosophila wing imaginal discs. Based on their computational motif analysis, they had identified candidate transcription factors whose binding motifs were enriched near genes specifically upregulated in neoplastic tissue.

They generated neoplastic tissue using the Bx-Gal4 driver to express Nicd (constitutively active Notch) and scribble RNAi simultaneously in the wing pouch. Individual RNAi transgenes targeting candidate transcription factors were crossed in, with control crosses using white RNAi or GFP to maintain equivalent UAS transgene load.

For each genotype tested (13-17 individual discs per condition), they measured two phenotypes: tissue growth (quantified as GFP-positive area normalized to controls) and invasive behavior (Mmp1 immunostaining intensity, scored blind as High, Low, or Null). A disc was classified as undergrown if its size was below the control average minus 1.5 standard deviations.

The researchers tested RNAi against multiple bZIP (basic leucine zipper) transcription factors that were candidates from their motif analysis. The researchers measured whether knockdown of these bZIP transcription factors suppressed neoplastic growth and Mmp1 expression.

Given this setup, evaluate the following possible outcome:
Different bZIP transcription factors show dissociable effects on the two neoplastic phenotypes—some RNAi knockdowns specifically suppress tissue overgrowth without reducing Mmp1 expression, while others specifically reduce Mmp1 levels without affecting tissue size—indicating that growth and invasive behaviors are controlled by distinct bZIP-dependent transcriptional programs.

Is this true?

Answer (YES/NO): YES